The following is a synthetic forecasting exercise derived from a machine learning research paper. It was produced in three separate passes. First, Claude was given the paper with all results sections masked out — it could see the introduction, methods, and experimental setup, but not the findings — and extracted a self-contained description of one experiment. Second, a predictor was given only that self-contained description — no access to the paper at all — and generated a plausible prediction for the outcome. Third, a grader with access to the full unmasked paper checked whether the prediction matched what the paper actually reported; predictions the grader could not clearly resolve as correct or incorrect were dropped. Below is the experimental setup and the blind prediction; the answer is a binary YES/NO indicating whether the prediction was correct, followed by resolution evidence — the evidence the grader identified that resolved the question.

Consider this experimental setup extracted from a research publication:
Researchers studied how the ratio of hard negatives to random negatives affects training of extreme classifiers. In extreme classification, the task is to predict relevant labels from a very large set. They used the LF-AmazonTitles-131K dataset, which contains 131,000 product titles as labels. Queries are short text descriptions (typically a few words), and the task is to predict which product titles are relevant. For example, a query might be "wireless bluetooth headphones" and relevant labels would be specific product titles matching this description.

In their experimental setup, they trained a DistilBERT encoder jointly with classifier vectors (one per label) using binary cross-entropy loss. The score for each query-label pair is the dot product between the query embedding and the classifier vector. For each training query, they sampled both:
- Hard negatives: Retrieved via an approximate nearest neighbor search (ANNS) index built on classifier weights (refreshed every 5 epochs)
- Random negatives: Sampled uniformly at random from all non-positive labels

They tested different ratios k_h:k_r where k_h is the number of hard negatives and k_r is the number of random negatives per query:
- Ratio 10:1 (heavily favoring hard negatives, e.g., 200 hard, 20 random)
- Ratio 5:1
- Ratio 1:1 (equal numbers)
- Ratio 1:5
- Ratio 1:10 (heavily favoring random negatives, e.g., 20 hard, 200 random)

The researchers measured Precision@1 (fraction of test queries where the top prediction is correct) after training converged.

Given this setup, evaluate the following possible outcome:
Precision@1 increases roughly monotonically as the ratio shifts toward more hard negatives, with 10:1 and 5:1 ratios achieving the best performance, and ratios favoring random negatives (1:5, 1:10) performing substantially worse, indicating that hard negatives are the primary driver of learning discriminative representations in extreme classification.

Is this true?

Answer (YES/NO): NO